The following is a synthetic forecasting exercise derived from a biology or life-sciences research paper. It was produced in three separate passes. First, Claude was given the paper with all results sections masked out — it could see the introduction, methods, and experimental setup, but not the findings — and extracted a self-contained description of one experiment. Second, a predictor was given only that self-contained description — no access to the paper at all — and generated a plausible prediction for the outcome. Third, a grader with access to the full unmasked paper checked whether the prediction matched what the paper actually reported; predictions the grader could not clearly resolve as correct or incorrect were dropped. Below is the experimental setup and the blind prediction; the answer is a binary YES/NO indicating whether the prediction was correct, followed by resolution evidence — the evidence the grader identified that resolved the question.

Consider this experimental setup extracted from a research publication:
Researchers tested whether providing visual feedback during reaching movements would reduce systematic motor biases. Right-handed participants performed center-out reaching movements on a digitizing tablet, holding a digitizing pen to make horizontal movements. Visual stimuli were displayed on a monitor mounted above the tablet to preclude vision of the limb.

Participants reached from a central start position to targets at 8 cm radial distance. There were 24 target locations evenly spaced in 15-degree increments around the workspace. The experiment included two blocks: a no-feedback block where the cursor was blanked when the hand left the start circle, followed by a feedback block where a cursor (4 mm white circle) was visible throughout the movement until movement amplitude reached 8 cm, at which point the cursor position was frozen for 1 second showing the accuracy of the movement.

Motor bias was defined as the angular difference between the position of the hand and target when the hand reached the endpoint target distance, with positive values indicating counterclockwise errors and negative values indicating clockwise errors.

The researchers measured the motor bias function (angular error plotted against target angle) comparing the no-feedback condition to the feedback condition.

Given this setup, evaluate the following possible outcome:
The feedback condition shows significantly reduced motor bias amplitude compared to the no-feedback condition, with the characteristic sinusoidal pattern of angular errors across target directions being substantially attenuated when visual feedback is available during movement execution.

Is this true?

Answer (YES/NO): NO